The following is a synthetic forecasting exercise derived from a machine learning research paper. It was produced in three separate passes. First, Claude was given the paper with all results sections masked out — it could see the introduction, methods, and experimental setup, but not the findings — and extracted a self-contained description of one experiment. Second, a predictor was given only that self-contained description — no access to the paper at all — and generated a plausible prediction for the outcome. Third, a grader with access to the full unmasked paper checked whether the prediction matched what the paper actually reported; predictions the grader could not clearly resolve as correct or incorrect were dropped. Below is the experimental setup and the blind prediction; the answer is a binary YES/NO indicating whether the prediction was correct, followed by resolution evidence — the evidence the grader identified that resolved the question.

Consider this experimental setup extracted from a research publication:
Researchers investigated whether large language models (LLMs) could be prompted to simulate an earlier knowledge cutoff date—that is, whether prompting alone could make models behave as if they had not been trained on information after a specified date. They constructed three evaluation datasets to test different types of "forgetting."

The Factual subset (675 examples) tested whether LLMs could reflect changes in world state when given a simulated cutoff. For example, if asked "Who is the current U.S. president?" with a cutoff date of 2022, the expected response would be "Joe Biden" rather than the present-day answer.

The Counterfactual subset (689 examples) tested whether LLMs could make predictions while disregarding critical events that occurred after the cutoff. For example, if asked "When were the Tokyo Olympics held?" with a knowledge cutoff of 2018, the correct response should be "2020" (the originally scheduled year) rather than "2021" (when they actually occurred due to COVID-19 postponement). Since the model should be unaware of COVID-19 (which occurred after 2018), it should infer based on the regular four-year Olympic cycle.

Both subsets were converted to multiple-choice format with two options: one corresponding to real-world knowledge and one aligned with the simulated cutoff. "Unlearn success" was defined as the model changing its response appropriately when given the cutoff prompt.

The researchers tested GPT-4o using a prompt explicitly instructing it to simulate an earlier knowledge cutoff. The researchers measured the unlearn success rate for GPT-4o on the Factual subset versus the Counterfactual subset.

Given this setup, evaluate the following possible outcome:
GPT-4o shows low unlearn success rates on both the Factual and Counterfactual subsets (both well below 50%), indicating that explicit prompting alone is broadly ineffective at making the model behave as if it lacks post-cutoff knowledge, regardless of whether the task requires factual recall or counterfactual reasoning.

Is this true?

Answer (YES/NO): NO